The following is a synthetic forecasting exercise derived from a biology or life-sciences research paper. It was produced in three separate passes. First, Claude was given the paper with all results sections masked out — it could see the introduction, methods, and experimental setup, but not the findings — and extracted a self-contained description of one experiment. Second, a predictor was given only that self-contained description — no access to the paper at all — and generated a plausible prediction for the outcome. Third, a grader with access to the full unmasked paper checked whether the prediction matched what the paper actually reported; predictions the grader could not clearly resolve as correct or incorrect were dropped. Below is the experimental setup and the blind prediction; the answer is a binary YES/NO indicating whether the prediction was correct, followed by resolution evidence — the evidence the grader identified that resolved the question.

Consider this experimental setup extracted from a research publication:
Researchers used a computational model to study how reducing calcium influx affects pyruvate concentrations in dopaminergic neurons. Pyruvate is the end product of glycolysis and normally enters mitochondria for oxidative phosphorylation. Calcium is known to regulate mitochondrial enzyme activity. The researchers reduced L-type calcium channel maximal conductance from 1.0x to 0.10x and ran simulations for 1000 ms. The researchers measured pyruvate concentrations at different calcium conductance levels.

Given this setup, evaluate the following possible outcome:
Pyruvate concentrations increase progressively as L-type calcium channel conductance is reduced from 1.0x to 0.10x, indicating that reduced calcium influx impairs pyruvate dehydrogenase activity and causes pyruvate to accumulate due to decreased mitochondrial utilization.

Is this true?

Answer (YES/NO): NO